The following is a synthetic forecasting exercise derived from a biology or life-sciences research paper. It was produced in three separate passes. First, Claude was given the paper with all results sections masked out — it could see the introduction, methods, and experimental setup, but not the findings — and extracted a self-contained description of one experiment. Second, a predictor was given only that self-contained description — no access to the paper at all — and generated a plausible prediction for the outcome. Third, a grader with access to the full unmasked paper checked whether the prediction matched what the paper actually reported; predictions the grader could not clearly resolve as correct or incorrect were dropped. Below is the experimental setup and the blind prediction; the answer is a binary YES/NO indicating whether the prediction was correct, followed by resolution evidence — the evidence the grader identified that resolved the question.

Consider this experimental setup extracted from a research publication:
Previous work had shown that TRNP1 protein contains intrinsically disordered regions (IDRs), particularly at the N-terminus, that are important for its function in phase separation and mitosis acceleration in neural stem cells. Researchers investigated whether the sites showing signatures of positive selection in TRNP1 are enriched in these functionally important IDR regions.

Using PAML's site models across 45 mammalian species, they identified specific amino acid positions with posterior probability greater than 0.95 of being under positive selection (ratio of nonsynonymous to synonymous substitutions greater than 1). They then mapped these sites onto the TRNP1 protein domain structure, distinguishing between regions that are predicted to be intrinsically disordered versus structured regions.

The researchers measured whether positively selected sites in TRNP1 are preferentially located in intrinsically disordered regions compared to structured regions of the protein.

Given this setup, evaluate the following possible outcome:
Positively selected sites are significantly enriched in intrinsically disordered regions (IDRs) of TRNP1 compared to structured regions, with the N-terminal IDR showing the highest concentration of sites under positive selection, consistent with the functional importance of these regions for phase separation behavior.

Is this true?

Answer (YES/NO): YES